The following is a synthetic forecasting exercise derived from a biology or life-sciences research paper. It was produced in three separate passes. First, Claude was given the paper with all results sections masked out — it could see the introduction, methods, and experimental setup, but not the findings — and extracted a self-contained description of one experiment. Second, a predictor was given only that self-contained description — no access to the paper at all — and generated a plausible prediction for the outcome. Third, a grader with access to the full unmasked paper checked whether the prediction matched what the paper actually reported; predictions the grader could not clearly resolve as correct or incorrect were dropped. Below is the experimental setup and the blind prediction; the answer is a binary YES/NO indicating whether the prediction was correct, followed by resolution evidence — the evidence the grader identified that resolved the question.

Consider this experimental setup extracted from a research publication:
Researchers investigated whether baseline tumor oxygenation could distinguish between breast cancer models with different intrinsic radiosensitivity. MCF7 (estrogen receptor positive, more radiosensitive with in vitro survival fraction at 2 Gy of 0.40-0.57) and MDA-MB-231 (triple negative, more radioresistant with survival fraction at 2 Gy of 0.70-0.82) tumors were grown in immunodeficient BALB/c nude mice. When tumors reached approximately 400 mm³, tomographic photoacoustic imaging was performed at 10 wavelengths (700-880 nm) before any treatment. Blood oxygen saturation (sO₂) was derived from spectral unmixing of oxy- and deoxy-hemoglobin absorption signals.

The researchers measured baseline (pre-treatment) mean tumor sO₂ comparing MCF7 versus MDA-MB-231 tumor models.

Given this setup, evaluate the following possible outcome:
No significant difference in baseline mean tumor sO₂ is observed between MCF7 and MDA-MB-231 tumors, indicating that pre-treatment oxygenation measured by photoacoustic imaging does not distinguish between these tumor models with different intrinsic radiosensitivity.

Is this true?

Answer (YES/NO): NO